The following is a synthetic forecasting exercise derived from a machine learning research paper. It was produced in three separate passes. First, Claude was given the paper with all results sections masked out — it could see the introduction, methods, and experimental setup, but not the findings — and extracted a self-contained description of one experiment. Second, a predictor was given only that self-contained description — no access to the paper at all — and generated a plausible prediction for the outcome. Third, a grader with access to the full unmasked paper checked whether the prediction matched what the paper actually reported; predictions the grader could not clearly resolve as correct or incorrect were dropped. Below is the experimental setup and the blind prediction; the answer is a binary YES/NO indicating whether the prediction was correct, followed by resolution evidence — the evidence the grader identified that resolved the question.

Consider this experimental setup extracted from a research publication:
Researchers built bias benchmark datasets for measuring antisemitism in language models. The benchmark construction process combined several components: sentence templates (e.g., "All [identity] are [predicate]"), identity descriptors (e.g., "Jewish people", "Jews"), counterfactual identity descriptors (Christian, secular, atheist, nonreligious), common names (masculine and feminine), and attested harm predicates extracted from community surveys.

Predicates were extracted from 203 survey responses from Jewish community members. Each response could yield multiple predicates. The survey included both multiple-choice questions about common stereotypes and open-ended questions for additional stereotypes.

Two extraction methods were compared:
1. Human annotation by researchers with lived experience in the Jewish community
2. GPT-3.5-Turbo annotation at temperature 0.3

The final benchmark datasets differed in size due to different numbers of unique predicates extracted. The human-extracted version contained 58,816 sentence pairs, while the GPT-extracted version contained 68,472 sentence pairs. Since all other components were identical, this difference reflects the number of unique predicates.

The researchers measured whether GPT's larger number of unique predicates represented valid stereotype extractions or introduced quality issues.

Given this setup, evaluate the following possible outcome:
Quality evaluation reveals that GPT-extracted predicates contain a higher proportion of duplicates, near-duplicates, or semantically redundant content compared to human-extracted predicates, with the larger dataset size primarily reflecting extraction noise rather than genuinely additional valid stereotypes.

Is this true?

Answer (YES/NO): YES